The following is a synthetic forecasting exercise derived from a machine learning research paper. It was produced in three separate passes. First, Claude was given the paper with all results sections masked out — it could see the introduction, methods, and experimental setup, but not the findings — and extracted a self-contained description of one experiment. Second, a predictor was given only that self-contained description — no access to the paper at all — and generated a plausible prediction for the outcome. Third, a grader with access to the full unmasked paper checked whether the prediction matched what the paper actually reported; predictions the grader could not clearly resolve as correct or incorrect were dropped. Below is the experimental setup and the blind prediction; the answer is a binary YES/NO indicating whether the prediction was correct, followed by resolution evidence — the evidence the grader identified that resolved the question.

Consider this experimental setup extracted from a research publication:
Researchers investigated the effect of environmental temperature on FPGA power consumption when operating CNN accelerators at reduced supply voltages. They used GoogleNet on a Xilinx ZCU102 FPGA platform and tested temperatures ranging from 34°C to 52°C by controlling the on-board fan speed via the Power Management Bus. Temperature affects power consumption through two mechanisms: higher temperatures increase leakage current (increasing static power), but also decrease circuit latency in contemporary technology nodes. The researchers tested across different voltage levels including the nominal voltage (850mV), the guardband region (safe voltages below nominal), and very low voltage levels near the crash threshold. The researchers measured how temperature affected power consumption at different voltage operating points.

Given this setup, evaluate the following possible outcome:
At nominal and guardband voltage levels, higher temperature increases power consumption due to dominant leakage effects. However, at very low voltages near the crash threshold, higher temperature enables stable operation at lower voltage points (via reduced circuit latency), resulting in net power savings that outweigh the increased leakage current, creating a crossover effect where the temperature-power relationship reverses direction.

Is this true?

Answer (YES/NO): NO